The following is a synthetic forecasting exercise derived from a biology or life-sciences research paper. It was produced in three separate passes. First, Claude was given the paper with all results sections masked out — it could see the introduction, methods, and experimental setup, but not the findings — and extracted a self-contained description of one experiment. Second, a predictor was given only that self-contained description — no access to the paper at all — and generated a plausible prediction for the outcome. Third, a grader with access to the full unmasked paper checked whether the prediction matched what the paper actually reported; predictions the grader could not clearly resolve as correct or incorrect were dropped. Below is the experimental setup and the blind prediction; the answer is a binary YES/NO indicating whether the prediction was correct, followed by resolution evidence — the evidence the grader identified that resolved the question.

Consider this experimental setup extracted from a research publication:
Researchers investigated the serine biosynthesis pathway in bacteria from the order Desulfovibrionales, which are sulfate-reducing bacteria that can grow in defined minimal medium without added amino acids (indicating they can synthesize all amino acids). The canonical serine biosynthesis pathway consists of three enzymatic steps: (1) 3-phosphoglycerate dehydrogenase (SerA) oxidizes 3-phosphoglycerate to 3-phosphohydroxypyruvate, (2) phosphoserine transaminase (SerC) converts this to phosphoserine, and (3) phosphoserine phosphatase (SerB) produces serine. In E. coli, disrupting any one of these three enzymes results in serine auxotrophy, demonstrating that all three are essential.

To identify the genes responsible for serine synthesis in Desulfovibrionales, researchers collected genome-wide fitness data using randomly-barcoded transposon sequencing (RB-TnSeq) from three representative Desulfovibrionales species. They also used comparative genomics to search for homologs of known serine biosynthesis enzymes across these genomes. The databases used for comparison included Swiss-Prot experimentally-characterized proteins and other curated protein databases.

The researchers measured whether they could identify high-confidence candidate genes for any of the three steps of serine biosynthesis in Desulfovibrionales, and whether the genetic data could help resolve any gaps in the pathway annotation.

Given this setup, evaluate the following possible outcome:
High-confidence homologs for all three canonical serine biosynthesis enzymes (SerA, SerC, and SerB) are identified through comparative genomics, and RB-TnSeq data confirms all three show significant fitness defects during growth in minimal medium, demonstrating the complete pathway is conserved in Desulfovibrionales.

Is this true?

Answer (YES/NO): NO